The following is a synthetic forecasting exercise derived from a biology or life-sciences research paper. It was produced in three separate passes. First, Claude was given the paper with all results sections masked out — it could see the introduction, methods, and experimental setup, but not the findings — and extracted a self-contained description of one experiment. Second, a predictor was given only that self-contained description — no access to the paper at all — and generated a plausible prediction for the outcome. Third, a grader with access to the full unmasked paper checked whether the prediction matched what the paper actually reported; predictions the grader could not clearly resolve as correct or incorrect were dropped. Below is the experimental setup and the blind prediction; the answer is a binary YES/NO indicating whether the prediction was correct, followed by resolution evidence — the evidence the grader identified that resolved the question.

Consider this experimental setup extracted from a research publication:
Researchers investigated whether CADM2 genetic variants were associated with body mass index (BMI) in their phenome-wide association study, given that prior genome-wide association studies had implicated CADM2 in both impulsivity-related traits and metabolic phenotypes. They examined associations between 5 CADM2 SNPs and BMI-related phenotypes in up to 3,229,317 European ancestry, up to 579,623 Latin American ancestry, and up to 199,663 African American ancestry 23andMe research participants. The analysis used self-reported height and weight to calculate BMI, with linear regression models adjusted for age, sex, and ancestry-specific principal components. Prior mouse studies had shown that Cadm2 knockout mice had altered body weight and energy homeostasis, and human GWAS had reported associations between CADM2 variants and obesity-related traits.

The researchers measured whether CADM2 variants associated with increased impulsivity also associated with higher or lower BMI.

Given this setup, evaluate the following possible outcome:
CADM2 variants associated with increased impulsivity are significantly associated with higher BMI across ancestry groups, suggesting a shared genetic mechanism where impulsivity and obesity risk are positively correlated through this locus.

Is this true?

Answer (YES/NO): NO